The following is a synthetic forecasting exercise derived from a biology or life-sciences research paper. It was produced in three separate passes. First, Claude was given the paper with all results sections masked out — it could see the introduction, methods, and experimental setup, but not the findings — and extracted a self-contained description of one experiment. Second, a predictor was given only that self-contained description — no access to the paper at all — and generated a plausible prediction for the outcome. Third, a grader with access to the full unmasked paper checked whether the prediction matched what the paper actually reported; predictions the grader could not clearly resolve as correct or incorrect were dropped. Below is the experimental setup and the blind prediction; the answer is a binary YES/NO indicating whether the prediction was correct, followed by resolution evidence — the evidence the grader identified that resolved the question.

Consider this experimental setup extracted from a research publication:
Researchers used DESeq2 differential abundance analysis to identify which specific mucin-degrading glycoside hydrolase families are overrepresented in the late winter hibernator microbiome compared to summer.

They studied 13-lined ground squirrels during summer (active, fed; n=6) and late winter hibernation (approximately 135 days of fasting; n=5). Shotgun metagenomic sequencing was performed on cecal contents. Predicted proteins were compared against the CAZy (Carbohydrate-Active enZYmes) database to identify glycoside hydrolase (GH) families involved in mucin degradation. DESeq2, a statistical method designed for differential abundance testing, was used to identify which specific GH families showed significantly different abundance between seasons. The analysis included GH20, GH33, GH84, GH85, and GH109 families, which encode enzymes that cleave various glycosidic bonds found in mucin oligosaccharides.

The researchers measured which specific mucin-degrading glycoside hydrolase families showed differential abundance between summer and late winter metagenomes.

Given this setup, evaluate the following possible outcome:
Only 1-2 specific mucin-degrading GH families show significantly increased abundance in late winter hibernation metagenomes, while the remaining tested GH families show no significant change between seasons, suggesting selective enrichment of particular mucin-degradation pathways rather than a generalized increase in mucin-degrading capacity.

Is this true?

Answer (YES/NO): NO